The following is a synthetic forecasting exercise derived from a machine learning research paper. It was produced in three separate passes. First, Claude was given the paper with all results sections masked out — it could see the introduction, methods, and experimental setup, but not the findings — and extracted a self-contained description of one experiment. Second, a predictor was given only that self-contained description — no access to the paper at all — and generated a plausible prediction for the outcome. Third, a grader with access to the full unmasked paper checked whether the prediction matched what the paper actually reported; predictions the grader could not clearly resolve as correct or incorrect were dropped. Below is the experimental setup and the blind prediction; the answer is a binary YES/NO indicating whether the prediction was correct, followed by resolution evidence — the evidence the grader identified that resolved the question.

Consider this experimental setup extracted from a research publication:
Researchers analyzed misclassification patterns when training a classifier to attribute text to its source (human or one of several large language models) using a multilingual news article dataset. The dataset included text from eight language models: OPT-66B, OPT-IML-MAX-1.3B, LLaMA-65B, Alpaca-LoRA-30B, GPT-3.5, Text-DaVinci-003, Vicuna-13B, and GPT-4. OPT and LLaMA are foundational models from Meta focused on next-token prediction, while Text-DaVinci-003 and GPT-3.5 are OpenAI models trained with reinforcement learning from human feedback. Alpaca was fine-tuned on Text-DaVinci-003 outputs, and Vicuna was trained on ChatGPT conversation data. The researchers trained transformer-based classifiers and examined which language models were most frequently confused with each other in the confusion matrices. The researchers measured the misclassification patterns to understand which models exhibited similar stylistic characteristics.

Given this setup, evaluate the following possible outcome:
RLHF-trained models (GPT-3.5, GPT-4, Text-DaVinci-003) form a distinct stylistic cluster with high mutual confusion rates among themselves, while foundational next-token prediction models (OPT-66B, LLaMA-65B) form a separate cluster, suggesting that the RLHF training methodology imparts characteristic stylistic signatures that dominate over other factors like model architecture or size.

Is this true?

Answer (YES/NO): NO